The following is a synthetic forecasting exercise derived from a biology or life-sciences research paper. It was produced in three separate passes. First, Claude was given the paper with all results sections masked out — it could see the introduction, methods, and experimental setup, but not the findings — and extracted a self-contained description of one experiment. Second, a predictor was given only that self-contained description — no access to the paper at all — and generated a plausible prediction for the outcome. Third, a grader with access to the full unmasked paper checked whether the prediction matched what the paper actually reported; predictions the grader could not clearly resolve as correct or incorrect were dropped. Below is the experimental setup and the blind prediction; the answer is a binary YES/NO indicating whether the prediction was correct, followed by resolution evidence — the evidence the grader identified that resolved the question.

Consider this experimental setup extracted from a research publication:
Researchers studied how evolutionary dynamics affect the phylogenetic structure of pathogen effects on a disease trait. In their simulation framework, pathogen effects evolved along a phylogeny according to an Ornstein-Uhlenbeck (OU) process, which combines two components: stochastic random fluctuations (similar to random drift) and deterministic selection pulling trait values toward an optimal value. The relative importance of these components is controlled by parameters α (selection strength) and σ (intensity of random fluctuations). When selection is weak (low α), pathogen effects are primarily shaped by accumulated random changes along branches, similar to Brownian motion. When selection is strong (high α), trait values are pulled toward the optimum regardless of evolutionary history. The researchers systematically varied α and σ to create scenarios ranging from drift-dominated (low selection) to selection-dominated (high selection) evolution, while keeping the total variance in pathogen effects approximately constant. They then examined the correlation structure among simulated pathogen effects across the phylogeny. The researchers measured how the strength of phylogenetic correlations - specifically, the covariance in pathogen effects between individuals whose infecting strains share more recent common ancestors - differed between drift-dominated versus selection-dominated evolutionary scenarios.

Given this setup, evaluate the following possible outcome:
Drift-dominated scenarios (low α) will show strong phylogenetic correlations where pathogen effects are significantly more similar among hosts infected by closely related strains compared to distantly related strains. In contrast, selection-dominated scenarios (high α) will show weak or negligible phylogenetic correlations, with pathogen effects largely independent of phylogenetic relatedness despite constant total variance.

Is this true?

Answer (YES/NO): YES